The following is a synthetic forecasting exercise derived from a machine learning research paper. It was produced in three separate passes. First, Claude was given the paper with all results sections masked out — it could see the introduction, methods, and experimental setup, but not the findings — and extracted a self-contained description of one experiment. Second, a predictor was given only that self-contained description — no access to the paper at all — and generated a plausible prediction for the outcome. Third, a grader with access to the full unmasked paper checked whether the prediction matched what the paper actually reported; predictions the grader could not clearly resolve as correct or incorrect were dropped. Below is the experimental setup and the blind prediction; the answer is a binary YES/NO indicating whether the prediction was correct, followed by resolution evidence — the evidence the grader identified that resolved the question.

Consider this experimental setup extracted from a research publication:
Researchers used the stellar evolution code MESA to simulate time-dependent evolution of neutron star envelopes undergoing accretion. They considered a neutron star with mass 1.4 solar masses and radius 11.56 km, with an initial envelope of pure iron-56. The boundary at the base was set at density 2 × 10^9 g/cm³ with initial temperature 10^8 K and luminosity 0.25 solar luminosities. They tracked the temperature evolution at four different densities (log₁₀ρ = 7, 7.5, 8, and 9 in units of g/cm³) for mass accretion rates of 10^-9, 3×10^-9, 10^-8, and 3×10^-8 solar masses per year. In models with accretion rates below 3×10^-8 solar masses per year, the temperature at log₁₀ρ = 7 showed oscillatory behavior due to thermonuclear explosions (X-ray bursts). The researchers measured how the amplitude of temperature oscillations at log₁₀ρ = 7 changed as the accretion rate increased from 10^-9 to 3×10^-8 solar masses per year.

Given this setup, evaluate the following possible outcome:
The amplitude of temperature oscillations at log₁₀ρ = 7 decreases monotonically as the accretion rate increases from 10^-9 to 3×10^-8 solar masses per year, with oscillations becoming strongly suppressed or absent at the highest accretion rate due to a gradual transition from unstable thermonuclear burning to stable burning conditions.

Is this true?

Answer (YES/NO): NO